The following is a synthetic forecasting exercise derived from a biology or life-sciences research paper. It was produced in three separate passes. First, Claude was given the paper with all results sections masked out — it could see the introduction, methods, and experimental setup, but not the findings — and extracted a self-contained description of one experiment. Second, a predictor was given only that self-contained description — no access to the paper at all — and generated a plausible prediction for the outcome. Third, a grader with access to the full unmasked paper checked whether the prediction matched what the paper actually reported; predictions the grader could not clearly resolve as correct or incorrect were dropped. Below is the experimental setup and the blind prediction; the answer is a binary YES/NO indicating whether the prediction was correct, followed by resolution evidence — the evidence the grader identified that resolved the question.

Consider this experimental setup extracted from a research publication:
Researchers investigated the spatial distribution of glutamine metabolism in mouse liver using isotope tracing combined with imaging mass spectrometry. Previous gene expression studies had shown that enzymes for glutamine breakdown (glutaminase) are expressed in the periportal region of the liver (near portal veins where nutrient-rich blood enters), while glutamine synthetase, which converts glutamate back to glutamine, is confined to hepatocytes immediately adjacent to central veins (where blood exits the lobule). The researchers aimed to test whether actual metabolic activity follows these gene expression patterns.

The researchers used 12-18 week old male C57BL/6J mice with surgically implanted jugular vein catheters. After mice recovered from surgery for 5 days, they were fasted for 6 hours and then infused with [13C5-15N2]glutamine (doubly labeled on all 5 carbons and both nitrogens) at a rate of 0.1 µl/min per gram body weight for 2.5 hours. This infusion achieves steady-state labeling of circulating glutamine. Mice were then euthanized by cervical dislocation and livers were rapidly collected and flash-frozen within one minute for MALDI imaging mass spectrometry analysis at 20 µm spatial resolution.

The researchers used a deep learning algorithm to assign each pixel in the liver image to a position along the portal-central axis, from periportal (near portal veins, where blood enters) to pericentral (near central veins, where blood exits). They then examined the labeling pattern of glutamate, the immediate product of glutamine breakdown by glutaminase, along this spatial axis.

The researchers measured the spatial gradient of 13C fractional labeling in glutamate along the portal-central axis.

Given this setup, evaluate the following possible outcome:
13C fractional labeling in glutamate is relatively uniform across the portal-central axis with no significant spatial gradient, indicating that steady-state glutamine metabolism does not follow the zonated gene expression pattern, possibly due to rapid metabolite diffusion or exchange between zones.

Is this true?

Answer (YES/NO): NO